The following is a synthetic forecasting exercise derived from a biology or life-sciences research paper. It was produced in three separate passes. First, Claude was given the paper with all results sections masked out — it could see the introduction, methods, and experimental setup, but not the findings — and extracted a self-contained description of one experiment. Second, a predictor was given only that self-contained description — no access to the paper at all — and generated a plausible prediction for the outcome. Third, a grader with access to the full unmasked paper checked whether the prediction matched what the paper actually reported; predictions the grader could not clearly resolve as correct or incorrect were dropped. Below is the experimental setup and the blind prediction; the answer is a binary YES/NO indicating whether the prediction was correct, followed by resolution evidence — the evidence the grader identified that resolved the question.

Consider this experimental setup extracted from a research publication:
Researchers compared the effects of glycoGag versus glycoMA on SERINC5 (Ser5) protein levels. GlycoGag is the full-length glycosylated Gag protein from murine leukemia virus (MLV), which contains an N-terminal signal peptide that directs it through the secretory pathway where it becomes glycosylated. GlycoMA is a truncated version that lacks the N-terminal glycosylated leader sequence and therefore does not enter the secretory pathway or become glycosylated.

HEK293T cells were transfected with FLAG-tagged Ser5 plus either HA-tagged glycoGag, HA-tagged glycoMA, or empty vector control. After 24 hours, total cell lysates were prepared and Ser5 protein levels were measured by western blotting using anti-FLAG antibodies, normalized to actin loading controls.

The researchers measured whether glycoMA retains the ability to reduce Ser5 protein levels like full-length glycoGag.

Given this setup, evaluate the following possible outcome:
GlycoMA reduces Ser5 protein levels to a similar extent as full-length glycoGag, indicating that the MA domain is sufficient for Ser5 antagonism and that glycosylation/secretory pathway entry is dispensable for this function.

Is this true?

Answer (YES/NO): YES